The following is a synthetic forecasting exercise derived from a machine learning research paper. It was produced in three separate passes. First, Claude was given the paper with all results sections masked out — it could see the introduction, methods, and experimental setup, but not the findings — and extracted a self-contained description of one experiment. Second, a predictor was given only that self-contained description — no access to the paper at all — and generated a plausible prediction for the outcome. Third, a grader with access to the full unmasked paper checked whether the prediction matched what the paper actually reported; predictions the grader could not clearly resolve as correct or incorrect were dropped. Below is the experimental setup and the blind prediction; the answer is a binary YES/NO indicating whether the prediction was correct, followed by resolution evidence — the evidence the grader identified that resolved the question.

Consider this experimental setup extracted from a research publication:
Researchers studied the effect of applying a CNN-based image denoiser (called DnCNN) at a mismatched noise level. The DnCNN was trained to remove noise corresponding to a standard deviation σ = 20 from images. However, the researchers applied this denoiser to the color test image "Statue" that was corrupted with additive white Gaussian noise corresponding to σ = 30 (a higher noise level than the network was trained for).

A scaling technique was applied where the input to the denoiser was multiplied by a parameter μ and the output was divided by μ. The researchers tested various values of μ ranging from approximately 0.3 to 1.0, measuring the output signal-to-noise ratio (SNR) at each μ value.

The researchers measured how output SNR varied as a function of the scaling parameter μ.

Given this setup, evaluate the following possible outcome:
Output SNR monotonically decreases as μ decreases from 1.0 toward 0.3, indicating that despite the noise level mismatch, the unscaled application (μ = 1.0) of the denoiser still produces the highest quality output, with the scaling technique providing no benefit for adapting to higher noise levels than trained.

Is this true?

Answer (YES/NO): NO